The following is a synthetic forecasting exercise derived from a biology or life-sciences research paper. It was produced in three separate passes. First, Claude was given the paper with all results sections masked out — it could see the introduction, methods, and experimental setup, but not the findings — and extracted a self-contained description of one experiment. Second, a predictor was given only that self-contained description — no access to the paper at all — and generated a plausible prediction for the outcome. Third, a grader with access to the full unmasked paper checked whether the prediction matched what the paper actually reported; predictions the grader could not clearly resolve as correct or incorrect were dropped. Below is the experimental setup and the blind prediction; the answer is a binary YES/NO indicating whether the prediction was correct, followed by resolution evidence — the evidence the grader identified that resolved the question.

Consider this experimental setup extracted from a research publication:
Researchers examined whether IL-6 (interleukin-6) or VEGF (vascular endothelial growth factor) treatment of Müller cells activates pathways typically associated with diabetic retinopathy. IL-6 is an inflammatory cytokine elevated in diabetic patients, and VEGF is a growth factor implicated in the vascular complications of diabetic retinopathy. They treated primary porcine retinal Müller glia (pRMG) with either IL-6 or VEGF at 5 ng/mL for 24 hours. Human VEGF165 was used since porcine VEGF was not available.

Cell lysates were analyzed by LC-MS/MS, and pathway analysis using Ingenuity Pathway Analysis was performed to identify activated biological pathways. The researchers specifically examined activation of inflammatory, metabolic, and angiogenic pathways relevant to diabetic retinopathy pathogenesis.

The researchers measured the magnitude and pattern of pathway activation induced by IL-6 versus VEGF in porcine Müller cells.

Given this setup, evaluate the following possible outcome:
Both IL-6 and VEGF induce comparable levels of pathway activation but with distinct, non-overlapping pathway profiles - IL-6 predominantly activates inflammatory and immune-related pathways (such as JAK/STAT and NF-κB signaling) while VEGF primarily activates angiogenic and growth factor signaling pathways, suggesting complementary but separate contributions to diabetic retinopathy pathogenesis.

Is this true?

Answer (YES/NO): NO